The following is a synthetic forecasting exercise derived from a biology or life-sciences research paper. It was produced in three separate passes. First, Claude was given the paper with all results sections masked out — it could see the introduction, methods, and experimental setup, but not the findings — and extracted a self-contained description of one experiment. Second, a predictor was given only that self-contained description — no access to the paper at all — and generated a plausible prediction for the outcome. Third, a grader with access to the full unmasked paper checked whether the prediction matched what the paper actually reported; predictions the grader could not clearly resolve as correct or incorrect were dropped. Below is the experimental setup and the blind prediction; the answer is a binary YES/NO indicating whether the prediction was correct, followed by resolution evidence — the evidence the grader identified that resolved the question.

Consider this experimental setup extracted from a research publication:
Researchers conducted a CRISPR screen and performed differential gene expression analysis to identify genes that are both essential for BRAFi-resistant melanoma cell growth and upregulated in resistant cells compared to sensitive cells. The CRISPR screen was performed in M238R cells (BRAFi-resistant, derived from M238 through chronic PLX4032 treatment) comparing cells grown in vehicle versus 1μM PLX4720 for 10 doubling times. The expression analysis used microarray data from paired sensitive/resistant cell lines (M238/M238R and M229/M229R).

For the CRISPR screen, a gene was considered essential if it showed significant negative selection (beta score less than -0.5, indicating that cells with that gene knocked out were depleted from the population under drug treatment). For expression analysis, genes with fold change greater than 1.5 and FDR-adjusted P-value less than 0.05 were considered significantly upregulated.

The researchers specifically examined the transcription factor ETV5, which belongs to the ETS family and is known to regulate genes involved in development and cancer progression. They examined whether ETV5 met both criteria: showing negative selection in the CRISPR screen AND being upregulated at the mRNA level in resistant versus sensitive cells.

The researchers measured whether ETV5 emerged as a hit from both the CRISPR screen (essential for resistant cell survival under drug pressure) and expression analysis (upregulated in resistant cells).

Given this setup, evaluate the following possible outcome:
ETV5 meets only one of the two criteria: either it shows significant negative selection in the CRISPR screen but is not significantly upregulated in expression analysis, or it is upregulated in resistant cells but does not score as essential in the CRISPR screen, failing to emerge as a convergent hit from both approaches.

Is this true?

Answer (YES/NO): NO